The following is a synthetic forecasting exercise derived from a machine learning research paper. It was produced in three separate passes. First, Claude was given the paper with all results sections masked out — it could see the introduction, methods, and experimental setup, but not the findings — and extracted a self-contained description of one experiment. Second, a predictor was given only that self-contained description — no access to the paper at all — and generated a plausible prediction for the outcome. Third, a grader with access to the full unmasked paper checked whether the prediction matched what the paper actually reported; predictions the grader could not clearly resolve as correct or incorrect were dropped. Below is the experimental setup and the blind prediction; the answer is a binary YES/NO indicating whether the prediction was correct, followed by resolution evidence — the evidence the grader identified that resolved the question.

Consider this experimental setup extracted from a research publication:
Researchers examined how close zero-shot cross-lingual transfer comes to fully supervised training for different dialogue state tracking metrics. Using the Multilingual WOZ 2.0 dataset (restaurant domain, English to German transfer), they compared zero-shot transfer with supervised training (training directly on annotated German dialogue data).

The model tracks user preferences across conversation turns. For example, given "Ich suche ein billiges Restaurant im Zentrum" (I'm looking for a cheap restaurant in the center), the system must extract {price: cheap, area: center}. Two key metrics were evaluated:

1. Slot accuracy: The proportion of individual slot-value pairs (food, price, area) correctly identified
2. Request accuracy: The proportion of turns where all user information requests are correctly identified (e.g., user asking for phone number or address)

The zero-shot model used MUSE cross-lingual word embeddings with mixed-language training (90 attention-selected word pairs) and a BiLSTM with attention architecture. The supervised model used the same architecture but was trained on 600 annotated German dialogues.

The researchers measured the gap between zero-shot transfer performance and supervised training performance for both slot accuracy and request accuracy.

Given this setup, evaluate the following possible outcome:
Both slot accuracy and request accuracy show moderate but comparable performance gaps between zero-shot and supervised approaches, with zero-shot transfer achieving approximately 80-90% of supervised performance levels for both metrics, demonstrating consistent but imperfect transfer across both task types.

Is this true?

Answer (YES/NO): NO